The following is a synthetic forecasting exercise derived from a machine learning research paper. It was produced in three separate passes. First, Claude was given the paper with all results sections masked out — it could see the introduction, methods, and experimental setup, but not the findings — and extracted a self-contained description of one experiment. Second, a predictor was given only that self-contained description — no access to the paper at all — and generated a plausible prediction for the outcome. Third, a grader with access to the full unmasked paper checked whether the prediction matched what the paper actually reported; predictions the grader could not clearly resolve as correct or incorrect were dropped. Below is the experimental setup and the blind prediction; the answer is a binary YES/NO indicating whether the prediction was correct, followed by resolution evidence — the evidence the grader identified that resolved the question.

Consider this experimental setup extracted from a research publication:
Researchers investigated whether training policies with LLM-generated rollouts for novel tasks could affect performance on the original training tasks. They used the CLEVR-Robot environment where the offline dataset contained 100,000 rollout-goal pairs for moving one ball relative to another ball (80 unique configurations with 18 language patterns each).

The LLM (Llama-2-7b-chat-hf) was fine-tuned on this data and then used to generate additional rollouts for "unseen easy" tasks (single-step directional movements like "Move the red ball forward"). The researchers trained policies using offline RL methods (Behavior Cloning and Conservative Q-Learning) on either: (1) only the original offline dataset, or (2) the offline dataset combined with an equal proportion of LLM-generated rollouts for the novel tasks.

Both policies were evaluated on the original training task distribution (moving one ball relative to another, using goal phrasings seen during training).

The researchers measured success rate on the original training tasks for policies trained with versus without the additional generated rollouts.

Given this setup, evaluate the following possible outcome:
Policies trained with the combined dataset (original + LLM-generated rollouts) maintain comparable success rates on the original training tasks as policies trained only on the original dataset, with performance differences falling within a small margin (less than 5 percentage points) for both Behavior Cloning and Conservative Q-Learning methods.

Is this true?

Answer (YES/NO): NO